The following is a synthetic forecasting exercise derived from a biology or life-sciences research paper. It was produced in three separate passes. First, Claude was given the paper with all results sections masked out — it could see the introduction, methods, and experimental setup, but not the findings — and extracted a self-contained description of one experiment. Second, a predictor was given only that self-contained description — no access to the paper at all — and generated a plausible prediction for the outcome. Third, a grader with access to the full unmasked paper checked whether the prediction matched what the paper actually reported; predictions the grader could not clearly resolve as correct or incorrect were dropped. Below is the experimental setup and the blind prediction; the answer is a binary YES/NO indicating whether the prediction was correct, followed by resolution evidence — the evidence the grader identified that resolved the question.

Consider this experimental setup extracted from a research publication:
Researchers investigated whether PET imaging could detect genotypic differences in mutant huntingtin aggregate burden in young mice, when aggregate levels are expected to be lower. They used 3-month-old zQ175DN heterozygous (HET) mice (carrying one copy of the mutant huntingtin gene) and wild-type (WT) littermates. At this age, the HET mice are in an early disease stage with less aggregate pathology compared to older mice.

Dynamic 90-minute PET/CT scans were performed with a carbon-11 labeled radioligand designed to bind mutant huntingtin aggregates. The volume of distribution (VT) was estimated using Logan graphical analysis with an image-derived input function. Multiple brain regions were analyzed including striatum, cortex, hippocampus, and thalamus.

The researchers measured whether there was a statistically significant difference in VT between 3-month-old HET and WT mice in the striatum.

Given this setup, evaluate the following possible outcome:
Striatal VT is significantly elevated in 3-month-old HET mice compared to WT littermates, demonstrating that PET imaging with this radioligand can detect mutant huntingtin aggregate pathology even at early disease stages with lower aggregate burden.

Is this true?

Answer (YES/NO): YES